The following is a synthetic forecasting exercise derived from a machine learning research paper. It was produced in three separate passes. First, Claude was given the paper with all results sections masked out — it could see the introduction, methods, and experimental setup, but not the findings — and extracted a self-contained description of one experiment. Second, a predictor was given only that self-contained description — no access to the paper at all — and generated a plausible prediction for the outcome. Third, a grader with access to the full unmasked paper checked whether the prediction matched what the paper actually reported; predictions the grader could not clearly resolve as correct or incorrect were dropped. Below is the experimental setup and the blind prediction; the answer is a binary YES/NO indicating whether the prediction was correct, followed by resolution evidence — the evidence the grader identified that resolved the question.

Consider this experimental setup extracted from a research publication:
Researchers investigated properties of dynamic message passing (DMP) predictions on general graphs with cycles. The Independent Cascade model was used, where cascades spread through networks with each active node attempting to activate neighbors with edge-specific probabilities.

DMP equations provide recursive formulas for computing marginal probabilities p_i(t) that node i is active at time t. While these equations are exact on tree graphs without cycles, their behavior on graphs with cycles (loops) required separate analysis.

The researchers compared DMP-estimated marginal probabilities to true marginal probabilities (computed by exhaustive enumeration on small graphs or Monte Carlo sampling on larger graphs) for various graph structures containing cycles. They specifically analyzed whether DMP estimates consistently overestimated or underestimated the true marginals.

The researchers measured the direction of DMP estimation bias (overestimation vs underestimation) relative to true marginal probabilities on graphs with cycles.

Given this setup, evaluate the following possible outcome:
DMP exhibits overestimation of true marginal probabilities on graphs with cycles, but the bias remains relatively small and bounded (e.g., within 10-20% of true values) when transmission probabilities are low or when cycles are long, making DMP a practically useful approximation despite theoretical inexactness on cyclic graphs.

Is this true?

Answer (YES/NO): NO